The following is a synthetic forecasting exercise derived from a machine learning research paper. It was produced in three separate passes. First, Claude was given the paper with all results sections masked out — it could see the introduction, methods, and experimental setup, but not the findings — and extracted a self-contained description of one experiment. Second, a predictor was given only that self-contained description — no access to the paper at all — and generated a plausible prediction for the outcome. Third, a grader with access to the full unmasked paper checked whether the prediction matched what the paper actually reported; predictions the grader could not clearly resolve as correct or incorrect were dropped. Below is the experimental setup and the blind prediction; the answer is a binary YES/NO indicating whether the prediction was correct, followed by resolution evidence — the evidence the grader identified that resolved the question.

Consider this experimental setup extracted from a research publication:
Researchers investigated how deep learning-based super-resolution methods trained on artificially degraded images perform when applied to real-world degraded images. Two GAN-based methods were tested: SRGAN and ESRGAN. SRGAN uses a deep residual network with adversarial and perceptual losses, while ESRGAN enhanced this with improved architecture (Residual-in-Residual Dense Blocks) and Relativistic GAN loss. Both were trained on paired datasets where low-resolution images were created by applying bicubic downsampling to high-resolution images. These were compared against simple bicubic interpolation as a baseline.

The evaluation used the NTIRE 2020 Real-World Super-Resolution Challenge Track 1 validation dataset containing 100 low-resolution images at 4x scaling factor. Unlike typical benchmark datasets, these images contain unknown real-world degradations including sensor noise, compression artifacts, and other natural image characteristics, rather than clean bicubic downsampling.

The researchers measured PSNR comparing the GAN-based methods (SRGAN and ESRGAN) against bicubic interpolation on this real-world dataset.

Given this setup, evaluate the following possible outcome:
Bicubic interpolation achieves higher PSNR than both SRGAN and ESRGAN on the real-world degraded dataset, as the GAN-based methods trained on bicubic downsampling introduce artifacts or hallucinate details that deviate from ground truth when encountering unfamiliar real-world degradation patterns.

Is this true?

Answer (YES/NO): YES